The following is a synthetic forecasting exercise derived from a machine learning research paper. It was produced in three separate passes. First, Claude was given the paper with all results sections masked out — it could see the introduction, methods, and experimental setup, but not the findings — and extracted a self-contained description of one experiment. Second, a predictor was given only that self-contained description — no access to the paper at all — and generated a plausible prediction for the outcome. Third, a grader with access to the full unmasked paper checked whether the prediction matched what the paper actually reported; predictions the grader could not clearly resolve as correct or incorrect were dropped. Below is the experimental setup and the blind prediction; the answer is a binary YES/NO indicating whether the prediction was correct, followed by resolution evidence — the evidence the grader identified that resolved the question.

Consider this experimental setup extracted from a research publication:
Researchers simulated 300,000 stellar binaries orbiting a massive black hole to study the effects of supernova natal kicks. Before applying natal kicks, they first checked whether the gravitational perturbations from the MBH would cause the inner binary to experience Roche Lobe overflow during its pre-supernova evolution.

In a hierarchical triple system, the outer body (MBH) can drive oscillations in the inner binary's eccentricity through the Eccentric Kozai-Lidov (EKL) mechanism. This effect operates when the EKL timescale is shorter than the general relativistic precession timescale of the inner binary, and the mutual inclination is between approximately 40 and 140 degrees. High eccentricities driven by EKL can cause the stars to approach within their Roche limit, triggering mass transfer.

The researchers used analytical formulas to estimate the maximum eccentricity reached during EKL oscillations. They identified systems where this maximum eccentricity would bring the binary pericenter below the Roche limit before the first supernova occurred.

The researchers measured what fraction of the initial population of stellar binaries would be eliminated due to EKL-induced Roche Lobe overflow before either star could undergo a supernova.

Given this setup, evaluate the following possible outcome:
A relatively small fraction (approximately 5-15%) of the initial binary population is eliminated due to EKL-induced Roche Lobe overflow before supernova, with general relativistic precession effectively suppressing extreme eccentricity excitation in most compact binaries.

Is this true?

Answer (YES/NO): YES